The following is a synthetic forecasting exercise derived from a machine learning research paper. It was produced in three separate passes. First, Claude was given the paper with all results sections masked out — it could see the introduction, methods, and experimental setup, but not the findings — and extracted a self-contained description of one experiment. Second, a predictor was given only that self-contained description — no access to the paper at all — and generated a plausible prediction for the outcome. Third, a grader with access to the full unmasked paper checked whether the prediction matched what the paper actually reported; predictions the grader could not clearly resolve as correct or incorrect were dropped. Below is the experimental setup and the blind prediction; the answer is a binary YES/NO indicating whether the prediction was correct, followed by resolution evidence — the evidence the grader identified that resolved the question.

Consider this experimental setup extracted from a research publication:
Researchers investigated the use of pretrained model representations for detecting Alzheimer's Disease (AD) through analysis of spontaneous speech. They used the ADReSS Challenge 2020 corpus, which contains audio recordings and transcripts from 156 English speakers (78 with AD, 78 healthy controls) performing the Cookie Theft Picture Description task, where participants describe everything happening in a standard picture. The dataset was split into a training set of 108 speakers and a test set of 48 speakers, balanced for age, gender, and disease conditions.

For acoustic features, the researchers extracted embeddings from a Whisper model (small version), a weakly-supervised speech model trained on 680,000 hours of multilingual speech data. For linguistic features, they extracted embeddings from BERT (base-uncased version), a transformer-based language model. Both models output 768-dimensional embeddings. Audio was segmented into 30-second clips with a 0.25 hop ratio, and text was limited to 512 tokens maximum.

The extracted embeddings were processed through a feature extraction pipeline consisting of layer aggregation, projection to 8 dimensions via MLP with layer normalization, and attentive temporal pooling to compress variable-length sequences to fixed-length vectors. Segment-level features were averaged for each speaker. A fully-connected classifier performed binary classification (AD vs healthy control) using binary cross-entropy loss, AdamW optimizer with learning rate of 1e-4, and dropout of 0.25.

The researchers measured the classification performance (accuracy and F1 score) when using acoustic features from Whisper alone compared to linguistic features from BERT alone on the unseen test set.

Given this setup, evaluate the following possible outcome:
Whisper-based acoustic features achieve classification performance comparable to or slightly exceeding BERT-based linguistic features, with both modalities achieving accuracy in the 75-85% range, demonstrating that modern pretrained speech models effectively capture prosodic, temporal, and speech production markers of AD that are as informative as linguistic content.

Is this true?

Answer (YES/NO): NO